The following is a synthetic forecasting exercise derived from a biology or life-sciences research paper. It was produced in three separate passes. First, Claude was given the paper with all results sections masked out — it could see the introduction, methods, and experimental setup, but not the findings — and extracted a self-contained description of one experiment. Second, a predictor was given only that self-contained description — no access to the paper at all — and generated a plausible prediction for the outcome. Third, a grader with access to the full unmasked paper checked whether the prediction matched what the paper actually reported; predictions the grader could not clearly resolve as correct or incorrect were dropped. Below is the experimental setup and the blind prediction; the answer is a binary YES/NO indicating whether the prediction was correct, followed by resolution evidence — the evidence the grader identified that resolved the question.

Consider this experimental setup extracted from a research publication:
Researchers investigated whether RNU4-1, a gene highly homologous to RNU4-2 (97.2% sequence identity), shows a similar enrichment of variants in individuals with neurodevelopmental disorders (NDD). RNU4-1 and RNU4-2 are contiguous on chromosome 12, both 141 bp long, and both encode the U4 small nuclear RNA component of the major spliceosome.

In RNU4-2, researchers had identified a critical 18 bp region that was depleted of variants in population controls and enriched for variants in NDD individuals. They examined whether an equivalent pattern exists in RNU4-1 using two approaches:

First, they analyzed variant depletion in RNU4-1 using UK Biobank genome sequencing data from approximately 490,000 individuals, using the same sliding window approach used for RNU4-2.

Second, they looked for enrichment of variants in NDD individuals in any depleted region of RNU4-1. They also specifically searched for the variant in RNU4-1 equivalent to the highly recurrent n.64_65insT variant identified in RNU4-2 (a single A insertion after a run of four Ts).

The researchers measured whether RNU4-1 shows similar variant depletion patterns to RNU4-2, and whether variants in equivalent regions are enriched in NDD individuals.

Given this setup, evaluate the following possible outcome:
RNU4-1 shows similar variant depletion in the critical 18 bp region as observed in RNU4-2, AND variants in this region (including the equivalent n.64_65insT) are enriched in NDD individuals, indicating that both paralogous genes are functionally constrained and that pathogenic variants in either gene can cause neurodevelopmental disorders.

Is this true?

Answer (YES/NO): NO